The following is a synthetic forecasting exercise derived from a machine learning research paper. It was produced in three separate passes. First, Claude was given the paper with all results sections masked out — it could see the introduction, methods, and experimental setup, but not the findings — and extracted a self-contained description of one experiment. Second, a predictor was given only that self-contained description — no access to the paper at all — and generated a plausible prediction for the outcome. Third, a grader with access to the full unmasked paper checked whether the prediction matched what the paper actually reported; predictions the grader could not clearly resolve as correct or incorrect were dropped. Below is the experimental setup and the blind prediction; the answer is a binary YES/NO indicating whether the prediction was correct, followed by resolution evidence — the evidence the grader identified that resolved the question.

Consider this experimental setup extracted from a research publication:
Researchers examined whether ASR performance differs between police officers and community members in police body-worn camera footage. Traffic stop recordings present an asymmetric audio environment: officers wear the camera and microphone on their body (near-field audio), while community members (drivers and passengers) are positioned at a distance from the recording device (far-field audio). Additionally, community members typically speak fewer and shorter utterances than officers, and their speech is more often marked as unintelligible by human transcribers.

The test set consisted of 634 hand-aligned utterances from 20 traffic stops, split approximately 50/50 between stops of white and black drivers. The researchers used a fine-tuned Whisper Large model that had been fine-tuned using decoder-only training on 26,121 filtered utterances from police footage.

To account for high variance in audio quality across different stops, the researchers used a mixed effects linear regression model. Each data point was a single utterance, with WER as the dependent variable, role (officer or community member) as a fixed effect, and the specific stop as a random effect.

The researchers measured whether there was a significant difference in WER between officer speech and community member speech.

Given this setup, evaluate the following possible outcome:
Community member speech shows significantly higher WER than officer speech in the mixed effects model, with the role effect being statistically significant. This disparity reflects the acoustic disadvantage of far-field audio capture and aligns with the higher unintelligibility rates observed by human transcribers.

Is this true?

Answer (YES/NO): YES